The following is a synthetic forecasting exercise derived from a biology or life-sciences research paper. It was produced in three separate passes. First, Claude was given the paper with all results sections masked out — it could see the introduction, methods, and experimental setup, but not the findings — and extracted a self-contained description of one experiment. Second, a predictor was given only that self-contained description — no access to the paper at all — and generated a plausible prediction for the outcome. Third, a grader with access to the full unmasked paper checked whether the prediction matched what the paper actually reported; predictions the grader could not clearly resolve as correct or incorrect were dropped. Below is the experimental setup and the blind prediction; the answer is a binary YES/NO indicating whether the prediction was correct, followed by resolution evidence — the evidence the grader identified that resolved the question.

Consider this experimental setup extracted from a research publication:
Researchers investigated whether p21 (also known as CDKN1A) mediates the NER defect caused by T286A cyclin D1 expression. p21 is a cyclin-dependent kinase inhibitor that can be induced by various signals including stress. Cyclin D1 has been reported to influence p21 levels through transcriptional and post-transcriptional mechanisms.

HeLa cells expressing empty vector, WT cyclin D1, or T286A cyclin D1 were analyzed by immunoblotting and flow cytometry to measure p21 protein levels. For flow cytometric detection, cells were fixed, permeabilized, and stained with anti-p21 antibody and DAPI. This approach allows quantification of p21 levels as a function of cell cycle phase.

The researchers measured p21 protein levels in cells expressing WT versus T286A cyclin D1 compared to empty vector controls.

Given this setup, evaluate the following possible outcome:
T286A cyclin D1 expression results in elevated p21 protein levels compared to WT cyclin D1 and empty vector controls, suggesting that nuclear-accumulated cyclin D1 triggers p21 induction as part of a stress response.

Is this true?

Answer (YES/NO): YES